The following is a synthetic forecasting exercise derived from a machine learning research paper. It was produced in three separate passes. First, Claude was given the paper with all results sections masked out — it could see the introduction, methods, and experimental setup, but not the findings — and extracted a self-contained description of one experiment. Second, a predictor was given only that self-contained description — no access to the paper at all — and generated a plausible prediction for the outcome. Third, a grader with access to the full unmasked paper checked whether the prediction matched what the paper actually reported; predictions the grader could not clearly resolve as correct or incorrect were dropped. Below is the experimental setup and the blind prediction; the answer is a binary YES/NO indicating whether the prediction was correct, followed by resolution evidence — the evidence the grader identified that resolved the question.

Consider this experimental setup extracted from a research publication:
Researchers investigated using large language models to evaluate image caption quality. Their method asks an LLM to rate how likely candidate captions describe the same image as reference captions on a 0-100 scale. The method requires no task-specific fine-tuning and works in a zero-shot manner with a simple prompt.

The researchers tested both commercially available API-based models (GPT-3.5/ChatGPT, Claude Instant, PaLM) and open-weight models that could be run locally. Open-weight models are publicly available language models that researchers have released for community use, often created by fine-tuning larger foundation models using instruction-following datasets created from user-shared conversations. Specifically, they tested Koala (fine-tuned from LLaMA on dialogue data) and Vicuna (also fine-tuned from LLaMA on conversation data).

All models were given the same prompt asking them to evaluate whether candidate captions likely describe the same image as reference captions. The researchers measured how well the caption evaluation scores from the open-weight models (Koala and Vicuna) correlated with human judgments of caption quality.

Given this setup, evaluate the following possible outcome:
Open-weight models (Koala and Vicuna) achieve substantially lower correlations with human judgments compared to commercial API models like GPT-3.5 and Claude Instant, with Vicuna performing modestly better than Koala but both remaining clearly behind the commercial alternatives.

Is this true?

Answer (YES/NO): NO